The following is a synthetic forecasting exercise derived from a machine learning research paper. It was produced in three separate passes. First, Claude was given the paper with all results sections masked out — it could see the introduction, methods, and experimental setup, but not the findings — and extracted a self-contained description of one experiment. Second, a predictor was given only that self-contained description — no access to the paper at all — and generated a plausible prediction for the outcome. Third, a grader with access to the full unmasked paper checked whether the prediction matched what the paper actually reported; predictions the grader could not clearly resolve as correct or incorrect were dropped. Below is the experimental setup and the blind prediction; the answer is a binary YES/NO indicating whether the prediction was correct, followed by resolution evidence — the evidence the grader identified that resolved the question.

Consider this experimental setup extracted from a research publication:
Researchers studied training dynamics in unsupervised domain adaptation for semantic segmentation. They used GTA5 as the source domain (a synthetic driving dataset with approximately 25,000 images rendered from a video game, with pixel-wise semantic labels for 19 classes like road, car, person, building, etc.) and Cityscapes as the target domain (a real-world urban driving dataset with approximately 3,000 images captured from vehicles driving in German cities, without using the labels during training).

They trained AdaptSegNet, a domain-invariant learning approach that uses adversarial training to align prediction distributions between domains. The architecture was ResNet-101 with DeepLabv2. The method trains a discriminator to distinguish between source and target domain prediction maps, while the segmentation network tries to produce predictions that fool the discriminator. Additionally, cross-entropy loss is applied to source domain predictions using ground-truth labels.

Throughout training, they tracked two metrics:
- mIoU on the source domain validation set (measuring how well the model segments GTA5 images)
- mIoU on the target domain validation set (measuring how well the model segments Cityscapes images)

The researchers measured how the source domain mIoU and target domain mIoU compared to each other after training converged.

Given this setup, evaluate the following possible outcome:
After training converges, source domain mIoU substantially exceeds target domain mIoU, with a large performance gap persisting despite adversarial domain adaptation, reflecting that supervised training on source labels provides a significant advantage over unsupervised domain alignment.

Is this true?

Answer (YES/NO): YES